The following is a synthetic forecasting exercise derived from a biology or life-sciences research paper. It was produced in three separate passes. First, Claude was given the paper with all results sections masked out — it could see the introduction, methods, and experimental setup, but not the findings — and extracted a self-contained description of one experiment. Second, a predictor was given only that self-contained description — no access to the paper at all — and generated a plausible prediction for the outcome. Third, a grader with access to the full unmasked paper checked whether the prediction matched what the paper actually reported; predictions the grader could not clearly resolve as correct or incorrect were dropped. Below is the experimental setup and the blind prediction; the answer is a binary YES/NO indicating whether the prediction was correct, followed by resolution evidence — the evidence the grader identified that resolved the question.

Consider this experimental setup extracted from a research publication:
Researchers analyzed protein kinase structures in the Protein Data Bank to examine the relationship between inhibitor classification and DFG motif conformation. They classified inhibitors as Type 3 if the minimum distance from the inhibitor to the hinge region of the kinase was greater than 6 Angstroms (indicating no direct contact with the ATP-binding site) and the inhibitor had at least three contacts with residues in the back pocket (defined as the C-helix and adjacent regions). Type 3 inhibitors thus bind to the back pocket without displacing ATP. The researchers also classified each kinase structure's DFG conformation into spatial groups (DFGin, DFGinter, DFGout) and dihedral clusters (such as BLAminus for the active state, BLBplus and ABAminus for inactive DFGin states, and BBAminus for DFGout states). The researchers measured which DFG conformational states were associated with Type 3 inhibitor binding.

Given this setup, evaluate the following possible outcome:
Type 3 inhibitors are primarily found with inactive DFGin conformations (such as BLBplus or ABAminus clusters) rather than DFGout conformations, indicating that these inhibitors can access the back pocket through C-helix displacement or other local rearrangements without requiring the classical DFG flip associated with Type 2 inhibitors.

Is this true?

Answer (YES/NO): NO